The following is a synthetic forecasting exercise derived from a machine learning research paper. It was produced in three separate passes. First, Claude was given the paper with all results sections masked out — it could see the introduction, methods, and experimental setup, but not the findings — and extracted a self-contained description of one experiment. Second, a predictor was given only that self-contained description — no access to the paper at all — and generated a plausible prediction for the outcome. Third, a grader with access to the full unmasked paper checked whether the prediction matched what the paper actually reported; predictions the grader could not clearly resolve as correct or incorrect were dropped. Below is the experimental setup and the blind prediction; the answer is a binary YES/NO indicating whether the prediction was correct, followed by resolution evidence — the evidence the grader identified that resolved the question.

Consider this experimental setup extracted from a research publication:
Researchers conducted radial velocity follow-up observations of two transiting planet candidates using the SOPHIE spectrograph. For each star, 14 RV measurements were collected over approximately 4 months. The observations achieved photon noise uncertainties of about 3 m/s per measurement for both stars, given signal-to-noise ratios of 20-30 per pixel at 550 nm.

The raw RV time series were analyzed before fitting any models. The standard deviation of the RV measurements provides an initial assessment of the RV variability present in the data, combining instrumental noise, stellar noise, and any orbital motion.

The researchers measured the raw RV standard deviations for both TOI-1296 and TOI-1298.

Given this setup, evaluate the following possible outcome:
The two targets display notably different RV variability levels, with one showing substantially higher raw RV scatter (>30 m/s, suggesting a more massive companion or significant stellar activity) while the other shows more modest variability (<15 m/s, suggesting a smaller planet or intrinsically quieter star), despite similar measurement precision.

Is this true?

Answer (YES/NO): NO